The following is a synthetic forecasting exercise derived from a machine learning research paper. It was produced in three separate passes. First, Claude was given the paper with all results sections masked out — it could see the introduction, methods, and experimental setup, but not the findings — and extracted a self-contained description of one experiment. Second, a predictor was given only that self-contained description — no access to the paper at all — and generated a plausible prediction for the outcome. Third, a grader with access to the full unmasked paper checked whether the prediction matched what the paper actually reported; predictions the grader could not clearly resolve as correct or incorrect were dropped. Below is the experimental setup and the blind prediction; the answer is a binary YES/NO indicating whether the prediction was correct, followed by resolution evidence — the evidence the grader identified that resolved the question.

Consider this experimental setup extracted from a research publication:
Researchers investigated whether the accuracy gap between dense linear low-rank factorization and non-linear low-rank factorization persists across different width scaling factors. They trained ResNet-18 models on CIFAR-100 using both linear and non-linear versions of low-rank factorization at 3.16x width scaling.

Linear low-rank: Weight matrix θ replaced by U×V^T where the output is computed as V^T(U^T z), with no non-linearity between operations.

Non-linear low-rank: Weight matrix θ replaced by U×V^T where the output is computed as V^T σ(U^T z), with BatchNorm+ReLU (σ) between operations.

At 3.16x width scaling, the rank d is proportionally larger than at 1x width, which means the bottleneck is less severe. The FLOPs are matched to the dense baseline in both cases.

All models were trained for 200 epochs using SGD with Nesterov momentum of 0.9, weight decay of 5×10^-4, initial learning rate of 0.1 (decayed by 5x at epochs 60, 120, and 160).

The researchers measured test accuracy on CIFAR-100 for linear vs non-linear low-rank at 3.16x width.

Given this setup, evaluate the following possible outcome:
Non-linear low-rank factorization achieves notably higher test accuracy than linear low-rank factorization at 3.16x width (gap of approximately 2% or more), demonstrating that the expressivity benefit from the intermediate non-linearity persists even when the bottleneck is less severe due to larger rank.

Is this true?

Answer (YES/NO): NO